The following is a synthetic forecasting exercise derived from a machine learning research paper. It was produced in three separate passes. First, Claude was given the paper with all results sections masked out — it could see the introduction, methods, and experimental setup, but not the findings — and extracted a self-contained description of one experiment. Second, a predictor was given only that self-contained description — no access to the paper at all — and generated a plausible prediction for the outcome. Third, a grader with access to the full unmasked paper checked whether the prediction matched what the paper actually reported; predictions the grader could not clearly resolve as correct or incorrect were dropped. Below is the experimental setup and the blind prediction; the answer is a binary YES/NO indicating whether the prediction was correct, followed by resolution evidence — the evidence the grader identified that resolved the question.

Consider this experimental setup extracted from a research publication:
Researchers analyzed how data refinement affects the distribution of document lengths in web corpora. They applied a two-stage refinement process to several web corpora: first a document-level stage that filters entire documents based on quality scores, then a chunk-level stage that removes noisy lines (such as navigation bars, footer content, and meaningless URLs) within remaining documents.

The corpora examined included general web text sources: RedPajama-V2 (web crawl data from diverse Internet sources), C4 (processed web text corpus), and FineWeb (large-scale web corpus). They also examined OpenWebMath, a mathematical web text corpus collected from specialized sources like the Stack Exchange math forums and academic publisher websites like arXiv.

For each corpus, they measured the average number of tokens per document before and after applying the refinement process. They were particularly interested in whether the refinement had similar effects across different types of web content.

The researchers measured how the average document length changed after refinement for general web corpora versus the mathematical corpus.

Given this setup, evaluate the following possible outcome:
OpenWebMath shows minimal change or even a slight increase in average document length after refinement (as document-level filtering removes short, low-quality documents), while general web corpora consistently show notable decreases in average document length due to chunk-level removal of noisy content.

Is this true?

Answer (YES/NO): NO